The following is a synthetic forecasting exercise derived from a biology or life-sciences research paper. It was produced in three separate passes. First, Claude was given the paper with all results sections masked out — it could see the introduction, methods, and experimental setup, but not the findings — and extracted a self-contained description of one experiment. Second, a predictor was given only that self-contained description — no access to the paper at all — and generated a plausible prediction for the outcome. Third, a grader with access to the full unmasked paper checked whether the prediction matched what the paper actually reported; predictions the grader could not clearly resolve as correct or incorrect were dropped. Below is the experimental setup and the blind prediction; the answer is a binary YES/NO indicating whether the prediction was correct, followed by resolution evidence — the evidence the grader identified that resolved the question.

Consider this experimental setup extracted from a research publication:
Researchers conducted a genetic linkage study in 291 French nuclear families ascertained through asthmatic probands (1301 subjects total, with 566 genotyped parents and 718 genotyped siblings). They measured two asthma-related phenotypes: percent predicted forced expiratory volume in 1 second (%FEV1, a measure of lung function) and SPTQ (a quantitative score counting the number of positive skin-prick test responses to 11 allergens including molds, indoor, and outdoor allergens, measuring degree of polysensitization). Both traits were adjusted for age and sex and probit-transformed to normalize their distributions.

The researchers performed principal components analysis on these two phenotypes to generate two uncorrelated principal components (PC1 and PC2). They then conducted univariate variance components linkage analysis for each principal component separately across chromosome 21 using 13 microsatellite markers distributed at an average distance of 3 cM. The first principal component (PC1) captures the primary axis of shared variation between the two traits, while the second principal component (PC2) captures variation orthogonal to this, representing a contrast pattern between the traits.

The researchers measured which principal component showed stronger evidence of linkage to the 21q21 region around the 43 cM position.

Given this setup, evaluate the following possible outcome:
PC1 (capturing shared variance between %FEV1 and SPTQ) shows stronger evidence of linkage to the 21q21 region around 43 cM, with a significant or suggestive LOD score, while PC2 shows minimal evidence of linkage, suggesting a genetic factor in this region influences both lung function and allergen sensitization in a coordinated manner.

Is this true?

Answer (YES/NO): NO